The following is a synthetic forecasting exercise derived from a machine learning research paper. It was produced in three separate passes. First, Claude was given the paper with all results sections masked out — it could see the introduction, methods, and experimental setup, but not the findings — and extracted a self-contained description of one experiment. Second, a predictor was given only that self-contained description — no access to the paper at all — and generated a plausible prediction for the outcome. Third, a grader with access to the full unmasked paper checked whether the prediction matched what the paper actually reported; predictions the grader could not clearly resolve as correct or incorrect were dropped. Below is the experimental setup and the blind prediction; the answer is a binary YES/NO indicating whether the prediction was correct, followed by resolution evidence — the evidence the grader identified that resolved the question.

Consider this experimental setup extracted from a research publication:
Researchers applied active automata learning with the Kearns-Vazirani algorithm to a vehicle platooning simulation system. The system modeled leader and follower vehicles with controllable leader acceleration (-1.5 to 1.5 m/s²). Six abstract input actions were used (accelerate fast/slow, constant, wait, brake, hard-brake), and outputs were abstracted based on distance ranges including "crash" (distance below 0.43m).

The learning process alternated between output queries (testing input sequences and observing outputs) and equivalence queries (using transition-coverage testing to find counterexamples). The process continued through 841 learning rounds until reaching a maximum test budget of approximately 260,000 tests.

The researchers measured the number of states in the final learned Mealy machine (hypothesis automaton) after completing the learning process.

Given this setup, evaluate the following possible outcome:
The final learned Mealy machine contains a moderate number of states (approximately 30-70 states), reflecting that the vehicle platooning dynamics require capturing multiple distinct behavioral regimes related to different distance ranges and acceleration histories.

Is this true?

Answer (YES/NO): NO